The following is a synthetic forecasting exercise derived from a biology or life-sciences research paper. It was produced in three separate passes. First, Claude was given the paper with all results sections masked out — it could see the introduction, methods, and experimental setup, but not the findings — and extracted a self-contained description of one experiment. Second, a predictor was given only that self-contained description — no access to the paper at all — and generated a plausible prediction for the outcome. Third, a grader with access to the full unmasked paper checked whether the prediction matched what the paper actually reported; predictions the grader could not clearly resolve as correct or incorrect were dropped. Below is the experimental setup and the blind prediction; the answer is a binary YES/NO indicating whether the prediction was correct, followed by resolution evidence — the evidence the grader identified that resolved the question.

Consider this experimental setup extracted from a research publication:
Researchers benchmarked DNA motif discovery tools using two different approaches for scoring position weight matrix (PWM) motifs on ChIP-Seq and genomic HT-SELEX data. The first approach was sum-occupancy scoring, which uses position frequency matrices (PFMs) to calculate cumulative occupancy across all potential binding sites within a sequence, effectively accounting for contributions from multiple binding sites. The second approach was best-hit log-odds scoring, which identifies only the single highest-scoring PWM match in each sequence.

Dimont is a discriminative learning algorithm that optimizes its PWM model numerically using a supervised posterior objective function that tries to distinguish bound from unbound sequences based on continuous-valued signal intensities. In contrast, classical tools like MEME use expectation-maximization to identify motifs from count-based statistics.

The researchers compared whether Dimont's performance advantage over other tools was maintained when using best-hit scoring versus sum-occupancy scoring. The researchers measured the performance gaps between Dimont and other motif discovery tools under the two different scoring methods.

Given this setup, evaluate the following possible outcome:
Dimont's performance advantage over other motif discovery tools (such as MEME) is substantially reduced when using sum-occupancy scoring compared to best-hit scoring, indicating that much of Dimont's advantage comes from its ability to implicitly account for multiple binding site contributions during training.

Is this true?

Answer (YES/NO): NO